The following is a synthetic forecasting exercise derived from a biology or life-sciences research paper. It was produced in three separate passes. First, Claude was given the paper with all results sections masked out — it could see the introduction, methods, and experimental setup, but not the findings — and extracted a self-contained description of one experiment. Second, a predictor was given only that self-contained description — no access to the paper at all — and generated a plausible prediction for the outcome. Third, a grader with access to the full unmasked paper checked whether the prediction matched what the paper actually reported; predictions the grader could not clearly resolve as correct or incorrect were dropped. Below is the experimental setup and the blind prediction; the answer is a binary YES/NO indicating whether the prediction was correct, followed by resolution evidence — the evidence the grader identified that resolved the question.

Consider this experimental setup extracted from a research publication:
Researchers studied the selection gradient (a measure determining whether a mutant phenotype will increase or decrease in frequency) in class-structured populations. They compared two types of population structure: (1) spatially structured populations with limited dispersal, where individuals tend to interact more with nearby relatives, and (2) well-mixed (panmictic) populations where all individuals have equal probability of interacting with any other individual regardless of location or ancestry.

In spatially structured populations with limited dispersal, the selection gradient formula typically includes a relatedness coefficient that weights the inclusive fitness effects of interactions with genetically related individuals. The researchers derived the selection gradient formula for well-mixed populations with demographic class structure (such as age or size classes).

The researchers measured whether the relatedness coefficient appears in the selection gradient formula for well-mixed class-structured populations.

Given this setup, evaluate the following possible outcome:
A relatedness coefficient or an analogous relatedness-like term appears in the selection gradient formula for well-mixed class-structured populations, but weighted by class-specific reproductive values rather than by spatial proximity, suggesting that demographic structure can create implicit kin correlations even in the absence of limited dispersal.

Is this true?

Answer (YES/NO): NO